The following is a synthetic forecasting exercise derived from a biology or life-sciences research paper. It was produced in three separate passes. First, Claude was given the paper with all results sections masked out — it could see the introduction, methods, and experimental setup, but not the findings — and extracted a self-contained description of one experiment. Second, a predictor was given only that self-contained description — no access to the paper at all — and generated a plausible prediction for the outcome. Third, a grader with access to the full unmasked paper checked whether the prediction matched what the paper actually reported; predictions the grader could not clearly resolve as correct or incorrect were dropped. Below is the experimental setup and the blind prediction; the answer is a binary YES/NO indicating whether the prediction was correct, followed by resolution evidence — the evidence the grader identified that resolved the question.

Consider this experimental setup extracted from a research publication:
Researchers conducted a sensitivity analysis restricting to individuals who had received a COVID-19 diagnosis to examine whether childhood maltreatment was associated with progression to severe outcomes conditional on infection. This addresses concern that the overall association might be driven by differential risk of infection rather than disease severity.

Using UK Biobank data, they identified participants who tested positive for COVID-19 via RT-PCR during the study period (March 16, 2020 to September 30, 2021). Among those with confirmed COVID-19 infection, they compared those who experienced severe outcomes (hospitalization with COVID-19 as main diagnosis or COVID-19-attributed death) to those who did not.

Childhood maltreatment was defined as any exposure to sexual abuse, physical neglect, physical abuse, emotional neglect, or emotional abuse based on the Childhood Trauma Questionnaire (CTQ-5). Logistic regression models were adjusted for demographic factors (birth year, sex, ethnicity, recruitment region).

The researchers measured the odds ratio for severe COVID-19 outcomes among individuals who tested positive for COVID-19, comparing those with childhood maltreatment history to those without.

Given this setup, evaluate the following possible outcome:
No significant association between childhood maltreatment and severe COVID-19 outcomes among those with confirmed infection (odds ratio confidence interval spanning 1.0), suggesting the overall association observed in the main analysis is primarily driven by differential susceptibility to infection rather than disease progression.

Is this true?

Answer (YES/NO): NO